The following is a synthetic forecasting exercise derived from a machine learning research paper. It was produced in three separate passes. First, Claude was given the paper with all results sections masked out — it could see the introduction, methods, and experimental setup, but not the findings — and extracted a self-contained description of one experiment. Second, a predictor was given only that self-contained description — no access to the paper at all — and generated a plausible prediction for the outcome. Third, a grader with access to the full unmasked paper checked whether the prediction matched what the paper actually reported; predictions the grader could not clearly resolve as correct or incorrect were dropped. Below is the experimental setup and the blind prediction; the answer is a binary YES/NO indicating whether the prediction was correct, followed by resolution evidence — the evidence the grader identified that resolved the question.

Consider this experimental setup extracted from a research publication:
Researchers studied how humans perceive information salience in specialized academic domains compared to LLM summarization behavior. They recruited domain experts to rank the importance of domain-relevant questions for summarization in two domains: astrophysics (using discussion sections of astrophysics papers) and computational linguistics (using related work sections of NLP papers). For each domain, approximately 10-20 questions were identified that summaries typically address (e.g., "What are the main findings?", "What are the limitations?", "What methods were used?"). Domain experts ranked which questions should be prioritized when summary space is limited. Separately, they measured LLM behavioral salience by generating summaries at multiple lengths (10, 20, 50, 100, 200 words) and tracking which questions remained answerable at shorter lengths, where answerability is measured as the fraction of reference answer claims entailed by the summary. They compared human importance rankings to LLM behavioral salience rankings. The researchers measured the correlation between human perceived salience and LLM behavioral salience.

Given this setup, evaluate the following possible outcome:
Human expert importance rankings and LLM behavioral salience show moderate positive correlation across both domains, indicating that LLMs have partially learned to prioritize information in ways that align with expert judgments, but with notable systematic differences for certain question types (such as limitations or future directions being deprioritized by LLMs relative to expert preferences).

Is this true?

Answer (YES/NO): NO